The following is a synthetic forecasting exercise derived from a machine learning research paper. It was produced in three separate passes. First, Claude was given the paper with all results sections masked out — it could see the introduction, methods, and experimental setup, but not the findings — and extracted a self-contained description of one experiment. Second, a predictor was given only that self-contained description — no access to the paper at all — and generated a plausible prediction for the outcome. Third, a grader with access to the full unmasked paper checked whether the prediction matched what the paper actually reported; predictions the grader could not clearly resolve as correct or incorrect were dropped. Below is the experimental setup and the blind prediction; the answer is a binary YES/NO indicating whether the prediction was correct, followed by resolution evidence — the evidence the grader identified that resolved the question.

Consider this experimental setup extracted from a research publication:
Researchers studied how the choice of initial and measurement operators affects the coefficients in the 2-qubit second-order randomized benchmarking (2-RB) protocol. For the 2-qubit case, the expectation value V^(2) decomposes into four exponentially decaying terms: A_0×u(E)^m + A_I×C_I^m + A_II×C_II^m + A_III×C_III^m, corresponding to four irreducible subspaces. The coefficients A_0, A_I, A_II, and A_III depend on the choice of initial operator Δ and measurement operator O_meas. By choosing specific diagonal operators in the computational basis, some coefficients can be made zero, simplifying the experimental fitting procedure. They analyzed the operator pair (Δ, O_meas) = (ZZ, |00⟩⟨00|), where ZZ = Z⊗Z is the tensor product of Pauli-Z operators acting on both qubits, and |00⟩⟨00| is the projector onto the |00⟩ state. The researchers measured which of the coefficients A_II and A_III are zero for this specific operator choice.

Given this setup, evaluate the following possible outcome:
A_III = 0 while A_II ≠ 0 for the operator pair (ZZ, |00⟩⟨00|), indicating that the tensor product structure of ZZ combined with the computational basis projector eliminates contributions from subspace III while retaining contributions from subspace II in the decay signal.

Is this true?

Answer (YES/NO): NO